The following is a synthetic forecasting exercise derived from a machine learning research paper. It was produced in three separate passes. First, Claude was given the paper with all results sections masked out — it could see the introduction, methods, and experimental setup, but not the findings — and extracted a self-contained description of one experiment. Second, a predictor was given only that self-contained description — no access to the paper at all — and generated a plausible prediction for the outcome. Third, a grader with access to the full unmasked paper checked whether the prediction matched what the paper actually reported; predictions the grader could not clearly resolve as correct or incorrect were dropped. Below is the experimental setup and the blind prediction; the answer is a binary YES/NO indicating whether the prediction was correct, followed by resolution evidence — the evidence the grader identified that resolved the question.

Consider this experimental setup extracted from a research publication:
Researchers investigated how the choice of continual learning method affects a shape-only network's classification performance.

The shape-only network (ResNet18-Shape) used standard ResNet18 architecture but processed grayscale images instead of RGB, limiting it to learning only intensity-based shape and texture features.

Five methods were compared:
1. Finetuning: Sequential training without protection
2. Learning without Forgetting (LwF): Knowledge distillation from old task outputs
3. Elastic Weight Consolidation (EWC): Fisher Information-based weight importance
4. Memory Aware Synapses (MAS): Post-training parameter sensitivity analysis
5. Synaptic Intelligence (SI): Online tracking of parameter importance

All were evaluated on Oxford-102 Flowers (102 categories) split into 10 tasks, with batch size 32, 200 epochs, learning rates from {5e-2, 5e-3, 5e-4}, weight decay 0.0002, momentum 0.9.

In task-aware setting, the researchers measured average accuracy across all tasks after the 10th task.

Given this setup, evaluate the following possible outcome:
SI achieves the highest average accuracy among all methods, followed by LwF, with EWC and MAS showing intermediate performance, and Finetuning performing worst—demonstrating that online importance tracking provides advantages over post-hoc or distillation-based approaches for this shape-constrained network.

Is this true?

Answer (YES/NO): NO